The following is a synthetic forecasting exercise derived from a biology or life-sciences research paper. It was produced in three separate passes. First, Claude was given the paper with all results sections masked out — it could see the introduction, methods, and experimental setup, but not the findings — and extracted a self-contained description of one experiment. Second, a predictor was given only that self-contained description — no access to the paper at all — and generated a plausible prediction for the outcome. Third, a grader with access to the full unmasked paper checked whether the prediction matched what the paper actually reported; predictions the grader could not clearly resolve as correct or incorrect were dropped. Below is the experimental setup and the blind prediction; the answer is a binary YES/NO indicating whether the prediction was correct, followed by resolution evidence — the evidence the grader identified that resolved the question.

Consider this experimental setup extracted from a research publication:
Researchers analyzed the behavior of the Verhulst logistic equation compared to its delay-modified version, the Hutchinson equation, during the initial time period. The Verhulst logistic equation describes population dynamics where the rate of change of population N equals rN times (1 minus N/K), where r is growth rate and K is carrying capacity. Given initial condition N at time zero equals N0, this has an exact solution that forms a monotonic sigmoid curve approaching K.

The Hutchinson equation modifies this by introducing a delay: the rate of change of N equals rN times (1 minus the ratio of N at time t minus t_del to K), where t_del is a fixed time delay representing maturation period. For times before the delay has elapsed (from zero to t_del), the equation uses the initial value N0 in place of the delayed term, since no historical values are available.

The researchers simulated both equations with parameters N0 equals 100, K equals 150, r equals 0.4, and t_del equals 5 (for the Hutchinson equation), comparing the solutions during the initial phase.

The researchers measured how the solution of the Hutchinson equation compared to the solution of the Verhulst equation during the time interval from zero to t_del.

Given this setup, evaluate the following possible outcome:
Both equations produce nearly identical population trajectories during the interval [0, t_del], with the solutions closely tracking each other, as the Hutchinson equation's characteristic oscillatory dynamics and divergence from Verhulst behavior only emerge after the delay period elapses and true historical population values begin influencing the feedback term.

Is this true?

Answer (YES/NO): YES